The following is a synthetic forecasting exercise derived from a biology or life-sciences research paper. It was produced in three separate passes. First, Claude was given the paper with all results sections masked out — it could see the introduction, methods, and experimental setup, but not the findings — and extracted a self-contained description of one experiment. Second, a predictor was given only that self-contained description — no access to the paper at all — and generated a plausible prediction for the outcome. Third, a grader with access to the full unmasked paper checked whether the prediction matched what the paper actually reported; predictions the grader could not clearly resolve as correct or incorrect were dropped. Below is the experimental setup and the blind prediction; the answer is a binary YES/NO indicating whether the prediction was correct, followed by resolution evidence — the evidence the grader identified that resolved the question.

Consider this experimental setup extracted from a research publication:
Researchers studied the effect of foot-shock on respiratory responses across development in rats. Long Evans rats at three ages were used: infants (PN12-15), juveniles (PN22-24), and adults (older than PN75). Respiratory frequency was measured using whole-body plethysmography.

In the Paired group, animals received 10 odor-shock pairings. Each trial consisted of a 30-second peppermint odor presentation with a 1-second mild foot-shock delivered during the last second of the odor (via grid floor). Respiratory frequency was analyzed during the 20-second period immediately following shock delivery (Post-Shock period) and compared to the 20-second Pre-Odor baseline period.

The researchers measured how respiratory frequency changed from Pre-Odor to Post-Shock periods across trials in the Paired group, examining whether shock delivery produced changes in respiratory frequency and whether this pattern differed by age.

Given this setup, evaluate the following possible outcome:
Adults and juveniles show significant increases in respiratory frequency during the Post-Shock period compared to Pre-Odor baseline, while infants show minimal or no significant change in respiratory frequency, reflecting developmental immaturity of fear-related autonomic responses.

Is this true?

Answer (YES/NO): NO